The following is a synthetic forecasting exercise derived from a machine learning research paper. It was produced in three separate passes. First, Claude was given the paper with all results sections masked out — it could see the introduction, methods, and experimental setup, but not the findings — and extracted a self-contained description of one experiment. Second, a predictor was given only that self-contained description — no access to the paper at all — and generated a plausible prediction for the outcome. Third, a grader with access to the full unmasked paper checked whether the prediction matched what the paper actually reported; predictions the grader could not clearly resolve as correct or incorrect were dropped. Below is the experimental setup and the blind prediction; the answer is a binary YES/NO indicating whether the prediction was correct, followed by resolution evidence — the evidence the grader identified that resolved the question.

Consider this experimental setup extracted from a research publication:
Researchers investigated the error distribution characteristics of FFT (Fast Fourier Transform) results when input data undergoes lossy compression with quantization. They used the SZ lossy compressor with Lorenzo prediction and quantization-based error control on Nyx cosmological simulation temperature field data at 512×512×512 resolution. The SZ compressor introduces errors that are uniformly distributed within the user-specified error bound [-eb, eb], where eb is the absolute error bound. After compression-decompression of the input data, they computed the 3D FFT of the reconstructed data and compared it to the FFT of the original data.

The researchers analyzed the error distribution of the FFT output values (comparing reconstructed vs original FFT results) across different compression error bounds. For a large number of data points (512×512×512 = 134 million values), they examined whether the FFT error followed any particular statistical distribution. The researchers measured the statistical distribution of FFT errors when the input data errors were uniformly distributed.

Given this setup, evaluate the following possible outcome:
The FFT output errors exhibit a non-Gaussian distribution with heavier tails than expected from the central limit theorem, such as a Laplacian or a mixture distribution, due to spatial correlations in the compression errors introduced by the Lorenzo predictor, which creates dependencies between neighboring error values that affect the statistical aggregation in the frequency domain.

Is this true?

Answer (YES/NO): NO